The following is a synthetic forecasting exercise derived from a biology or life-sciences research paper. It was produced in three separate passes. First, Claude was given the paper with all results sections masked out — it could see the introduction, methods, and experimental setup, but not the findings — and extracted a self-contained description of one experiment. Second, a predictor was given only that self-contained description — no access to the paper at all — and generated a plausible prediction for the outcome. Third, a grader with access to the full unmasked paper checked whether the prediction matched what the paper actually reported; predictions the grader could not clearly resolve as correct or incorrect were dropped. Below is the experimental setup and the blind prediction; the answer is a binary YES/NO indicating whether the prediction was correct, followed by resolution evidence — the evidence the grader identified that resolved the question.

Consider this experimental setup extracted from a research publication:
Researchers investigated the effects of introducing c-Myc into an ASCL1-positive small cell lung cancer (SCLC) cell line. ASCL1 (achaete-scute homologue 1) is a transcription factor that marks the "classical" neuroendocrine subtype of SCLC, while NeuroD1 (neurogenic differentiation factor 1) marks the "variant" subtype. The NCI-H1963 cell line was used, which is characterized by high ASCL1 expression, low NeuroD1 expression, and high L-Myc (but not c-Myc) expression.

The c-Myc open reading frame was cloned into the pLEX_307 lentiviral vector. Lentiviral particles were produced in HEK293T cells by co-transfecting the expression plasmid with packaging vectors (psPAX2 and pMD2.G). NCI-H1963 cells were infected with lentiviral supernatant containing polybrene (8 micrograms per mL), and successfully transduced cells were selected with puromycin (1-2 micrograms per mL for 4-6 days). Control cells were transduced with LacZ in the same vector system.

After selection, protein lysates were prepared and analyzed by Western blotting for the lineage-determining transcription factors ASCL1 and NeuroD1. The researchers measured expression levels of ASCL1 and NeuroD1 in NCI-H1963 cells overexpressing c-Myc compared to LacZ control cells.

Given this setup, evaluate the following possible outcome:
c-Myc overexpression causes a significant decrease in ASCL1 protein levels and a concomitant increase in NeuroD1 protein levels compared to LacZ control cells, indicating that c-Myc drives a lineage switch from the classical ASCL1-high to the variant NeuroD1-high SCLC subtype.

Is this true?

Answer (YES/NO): YES